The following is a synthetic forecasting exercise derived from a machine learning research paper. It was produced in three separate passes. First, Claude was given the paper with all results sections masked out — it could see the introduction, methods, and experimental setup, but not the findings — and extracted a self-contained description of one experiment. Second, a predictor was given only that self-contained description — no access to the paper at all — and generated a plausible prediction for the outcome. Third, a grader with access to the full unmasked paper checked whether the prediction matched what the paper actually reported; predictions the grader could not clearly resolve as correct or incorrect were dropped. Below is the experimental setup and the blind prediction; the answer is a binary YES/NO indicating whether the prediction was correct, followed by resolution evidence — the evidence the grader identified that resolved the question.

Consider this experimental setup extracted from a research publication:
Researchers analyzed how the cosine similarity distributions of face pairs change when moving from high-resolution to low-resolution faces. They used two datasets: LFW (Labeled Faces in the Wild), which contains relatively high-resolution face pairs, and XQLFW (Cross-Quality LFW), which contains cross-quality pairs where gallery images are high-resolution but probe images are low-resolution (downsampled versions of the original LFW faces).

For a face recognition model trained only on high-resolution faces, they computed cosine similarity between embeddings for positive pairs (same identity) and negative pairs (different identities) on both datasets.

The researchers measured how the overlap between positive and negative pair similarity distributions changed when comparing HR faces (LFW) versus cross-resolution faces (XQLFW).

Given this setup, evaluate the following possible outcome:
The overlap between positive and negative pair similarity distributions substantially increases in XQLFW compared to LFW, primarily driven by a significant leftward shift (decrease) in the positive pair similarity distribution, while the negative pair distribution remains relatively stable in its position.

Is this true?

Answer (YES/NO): YES